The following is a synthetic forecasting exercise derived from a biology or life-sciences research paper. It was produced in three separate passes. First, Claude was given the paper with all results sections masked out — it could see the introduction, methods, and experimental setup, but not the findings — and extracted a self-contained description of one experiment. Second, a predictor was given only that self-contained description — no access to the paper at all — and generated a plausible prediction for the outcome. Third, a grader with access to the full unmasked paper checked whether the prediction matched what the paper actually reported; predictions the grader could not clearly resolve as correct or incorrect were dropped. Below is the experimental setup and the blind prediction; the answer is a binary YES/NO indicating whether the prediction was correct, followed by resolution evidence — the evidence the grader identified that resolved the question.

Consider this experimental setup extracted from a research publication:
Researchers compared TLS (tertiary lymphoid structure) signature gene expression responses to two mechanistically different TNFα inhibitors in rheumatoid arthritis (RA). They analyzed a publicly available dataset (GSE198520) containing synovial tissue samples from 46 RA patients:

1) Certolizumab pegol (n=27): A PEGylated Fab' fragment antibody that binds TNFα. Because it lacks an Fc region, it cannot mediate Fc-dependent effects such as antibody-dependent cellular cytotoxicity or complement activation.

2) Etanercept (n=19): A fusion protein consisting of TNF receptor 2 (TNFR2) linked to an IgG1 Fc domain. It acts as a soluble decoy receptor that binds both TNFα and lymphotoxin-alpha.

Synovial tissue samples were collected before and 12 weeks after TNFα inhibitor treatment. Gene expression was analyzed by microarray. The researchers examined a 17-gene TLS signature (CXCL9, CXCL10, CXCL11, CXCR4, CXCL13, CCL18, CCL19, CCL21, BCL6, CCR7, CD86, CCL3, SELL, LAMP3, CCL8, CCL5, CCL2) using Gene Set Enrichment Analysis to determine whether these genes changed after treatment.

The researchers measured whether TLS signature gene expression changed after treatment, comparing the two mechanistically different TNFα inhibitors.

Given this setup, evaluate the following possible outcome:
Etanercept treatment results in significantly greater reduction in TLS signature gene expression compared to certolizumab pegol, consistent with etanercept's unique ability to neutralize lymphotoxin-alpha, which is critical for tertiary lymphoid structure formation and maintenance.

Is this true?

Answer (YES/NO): NO